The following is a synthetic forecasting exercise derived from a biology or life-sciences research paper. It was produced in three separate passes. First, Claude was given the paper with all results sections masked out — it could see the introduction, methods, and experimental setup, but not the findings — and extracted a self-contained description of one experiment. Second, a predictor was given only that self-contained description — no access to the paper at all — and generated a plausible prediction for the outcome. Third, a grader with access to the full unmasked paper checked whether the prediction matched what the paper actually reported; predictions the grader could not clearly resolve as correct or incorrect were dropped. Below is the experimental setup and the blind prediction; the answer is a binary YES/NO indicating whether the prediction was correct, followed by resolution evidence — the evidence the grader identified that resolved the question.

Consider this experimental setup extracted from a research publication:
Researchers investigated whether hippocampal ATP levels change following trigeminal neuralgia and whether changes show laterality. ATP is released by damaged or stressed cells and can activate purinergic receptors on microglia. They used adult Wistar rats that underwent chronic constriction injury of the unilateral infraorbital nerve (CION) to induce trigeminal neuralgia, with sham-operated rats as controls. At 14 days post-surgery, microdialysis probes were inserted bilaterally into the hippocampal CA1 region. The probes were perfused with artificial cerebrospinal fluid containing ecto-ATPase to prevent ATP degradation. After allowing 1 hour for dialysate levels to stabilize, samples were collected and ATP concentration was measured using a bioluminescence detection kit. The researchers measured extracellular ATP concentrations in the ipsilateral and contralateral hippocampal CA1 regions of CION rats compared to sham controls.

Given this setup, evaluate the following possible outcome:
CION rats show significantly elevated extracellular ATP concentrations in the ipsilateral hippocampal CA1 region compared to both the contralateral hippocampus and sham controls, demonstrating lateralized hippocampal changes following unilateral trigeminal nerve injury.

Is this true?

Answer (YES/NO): YES